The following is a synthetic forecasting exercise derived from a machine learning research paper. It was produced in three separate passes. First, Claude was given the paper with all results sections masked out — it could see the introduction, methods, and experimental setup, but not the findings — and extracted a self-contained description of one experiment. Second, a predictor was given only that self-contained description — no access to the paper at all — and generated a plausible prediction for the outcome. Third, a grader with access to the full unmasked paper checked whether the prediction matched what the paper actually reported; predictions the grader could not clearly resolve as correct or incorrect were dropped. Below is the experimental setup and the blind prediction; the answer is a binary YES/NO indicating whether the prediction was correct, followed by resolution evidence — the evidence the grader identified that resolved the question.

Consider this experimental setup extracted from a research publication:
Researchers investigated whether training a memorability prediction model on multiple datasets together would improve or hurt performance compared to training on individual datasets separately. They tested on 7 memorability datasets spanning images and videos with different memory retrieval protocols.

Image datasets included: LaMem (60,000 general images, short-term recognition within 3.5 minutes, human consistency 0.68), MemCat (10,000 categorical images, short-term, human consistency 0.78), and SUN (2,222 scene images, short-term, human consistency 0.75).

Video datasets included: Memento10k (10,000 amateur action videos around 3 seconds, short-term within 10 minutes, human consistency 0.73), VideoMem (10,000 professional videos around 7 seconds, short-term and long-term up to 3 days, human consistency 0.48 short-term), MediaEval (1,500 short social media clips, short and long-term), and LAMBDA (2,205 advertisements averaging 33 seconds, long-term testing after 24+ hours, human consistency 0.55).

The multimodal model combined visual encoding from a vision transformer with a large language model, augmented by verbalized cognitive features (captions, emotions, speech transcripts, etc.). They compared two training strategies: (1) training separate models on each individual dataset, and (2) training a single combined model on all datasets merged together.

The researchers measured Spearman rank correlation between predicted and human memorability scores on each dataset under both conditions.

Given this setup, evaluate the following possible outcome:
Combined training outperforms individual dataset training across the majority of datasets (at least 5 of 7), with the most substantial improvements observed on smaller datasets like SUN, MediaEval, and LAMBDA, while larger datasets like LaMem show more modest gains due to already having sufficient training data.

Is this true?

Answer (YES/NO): NO